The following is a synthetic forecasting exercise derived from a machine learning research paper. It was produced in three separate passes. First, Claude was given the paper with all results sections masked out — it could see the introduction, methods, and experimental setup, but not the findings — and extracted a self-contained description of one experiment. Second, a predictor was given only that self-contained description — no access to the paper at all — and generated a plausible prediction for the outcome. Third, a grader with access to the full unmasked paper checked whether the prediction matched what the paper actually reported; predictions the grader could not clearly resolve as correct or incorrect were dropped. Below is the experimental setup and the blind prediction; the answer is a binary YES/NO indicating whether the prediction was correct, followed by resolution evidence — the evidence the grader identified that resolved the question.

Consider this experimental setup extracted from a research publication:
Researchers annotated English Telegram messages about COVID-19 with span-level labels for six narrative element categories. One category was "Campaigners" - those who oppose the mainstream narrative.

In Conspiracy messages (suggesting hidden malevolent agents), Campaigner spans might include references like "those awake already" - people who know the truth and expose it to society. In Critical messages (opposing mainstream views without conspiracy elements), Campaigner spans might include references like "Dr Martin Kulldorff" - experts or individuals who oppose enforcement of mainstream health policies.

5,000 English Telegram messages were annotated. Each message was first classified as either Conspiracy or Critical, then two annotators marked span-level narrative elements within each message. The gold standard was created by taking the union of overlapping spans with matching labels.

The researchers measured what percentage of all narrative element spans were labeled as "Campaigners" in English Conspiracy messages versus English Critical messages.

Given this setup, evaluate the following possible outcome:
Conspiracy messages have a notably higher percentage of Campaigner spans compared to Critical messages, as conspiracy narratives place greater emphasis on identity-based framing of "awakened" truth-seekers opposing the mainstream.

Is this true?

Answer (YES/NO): YES